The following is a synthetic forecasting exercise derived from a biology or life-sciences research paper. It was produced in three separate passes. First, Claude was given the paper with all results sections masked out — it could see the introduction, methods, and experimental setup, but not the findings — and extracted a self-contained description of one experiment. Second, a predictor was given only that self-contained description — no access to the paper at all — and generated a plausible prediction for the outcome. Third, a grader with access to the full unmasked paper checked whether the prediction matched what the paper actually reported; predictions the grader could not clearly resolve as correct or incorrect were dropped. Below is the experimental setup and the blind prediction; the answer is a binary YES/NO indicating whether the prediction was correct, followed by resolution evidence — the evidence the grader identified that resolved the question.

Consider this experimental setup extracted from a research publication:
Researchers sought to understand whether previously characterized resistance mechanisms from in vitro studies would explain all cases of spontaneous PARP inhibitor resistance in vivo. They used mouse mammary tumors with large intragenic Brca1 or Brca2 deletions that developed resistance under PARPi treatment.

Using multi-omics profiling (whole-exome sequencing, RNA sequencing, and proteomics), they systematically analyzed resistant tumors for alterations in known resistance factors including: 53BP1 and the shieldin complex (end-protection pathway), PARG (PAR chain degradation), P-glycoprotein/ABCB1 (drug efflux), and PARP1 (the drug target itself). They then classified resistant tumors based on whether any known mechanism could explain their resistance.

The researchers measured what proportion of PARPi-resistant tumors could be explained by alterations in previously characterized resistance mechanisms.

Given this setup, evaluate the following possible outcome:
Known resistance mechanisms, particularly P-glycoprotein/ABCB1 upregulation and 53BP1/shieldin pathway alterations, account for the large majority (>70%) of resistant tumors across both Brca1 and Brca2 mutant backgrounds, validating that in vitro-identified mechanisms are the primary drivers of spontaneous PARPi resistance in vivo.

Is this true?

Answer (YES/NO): NO